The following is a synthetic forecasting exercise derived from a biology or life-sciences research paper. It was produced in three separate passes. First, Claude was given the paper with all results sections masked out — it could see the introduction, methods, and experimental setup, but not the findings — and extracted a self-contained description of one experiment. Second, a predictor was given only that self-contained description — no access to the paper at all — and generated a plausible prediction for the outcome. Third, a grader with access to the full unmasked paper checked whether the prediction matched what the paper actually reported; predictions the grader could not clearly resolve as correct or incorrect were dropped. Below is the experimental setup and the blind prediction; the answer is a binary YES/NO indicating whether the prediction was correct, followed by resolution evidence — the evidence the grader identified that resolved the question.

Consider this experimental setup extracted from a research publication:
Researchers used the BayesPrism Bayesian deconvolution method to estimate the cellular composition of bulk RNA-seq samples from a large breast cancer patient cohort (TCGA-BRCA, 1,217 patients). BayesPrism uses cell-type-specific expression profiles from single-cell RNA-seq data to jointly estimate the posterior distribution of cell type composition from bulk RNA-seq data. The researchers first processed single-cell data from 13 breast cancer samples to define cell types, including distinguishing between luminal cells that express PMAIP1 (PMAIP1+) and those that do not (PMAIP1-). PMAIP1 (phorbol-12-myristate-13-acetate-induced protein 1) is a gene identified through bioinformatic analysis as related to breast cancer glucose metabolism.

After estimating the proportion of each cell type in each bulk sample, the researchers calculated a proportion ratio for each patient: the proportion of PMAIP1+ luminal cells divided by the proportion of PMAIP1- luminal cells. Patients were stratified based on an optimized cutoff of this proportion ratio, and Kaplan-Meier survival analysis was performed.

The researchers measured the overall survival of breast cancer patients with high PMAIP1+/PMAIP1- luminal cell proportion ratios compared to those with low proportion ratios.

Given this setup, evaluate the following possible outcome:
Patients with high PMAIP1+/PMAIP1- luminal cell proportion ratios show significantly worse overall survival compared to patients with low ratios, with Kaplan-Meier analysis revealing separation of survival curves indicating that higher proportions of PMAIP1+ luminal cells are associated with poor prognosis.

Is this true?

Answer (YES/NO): NO